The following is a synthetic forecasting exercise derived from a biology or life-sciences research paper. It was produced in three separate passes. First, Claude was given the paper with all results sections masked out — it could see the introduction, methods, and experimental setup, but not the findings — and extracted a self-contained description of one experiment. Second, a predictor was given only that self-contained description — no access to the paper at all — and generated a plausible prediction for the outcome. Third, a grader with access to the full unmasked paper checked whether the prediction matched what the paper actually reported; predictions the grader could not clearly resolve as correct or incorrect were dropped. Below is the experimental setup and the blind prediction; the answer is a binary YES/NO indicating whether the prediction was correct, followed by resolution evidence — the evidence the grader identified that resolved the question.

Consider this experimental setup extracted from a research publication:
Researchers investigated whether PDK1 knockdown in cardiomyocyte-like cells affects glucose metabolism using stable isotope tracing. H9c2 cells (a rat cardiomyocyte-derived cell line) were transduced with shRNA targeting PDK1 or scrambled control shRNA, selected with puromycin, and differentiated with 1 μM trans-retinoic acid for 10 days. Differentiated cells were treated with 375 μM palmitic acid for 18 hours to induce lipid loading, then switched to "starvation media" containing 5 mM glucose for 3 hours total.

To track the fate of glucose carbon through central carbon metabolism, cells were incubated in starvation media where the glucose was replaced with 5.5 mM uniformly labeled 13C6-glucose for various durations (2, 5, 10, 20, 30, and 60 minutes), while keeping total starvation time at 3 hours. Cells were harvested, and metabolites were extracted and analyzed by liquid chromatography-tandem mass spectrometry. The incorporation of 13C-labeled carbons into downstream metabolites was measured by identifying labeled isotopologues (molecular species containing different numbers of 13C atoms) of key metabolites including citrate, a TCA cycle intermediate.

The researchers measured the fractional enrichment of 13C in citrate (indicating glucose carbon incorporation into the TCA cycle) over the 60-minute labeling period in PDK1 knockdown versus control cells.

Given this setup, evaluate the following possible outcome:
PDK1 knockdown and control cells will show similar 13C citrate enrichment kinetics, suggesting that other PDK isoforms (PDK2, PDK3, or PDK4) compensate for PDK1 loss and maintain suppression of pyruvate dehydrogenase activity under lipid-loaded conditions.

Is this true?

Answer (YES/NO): YES